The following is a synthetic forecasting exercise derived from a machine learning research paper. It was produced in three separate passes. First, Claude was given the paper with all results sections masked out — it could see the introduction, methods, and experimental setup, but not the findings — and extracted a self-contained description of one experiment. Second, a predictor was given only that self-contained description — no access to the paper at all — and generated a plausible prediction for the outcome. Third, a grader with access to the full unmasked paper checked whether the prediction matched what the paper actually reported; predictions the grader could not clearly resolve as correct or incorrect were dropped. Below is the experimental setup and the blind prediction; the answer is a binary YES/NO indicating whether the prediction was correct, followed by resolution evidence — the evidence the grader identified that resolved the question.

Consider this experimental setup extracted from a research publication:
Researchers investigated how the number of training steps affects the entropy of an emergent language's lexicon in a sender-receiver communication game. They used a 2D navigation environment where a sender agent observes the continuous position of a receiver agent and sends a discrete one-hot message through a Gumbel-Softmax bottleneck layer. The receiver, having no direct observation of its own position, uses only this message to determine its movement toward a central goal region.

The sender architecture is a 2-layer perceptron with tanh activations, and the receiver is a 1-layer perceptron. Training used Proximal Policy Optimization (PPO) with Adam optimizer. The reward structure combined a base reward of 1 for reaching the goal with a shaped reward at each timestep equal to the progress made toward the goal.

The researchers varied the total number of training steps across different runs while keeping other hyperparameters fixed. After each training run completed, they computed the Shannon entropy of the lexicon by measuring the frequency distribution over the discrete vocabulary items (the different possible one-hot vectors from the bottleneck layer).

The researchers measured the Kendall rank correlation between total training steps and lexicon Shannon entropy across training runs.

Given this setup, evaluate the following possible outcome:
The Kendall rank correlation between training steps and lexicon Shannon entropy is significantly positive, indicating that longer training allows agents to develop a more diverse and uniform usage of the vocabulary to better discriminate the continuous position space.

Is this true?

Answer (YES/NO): NO